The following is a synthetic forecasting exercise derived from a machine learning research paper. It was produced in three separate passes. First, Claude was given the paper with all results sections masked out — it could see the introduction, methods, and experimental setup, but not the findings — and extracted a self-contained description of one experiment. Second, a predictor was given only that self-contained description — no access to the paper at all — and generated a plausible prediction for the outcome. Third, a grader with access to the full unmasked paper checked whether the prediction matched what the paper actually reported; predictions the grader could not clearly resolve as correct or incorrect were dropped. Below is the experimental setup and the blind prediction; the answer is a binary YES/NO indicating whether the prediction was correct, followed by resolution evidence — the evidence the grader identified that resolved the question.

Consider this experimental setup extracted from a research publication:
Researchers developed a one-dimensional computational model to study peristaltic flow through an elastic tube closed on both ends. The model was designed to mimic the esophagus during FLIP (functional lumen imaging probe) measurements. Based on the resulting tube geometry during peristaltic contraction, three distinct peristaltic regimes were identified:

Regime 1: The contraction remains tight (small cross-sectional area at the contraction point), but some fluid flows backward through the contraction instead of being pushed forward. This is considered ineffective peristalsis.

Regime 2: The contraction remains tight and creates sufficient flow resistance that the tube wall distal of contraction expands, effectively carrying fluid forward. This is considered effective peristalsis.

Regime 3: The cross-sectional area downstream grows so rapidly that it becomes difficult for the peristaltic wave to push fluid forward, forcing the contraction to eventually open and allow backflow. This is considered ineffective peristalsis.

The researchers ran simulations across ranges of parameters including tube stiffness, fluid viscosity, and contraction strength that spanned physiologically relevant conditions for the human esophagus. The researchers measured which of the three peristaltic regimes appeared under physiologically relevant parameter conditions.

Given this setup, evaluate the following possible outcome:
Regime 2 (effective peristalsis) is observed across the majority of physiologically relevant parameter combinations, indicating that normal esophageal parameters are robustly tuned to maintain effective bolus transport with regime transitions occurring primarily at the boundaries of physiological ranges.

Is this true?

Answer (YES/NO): NO